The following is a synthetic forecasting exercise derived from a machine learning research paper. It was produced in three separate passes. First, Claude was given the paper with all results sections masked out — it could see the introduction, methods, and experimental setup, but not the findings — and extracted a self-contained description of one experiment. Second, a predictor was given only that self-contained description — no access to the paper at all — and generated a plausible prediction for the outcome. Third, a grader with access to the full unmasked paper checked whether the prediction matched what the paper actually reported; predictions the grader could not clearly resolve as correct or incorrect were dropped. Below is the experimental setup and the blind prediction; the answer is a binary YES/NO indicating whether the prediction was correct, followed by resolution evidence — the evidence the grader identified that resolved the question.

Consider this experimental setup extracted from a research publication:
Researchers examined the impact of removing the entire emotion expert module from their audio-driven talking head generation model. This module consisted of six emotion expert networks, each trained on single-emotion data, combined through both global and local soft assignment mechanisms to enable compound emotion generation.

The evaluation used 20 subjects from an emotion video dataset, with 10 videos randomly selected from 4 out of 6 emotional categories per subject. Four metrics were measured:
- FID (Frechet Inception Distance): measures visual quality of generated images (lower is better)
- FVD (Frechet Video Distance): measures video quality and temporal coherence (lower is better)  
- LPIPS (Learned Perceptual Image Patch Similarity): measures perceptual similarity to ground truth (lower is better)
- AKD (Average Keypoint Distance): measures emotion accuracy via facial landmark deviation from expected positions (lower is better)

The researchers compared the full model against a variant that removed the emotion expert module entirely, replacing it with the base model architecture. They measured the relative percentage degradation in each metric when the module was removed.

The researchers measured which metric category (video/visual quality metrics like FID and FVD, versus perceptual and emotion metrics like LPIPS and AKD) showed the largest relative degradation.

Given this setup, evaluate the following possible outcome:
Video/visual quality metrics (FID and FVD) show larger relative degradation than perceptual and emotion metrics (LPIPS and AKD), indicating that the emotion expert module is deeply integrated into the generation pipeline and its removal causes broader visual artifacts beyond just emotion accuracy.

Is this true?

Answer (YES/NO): NO